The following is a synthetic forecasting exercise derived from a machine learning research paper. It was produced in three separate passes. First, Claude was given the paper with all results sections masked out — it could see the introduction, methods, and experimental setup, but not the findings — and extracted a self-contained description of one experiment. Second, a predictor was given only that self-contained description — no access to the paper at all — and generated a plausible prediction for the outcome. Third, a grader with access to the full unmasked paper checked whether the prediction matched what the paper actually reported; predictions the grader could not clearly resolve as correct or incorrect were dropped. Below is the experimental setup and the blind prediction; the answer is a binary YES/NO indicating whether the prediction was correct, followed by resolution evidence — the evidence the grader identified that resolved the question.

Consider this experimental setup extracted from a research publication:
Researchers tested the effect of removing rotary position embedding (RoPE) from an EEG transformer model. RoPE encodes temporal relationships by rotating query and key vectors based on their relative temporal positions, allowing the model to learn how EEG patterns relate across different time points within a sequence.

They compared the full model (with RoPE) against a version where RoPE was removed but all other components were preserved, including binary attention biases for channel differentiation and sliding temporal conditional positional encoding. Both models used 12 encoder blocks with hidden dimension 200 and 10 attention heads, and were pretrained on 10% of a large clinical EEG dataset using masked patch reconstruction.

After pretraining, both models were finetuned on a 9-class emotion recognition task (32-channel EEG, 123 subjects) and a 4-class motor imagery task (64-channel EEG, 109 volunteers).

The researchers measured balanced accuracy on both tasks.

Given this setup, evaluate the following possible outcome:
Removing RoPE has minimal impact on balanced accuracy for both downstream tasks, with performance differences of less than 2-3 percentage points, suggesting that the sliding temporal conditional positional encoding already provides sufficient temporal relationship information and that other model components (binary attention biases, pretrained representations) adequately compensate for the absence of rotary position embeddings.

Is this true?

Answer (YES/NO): YES